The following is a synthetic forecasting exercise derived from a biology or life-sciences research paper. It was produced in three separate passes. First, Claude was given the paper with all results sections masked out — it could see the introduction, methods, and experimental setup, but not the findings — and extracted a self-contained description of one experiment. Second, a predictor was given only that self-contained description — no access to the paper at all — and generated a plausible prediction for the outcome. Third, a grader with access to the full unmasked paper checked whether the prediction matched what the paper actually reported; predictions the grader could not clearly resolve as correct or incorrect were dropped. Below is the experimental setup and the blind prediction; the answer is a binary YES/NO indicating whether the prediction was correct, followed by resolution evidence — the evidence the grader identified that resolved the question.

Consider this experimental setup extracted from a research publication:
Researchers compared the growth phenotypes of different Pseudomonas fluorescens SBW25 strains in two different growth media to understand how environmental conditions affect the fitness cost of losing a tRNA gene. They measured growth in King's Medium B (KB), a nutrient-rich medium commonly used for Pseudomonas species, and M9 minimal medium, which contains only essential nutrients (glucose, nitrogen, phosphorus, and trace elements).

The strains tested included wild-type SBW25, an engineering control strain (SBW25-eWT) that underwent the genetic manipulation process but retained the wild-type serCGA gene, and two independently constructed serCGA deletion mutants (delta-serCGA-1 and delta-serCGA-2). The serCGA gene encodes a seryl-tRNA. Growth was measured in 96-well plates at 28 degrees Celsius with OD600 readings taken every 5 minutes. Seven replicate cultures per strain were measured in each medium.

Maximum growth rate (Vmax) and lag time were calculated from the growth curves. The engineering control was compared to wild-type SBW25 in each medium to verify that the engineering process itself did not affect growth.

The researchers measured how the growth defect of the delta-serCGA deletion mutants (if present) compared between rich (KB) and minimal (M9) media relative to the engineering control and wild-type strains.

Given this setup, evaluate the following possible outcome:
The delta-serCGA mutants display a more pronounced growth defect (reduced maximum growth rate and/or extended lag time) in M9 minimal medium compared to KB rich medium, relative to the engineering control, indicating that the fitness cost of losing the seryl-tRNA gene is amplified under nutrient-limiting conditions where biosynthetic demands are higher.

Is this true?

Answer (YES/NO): NO